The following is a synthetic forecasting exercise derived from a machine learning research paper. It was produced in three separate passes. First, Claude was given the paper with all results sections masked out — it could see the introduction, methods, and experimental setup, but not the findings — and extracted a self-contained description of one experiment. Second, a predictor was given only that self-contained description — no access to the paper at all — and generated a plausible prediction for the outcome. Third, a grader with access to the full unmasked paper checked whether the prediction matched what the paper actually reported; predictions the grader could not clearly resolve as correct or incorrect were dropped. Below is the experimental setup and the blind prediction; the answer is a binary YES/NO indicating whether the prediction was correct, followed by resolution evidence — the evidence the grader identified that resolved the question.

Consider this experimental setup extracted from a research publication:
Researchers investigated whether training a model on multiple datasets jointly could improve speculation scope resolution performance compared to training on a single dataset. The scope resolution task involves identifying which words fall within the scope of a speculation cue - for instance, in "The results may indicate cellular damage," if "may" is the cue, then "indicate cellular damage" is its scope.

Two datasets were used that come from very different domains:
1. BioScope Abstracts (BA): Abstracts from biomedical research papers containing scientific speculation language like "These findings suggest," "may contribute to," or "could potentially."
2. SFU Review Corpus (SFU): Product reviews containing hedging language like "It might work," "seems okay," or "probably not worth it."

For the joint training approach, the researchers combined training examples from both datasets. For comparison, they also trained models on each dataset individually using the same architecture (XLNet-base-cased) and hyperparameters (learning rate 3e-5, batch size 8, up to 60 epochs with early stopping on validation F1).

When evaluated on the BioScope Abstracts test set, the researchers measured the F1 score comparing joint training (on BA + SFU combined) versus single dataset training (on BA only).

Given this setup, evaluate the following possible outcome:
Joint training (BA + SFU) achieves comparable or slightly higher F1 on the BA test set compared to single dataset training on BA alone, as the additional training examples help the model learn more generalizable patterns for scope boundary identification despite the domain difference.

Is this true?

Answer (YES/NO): YES